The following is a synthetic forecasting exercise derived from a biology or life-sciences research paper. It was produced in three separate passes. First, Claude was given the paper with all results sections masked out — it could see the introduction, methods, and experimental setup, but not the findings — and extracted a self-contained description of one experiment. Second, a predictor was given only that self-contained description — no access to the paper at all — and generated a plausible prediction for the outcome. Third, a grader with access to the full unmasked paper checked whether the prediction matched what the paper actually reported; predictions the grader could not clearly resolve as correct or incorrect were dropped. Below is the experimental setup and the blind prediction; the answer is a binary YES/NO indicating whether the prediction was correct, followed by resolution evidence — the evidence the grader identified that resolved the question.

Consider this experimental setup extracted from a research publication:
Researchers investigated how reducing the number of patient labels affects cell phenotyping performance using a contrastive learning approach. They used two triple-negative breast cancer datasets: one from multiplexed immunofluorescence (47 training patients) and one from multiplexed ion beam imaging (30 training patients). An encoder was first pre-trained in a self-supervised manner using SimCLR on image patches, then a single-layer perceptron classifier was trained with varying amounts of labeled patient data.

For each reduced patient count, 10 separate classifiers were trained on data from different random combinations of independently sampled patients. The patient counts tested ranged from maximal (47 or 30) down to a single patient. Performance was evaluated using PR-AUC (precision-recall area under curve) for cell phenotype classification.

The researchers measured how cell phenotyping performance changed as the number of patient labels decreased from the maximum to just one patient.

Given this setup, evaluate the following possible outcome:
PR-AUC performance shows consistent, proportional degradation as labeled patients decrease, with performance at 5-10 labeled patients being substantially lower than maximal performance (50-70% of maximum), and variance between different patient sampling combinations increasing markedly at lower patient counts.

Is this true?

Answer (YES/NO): NO